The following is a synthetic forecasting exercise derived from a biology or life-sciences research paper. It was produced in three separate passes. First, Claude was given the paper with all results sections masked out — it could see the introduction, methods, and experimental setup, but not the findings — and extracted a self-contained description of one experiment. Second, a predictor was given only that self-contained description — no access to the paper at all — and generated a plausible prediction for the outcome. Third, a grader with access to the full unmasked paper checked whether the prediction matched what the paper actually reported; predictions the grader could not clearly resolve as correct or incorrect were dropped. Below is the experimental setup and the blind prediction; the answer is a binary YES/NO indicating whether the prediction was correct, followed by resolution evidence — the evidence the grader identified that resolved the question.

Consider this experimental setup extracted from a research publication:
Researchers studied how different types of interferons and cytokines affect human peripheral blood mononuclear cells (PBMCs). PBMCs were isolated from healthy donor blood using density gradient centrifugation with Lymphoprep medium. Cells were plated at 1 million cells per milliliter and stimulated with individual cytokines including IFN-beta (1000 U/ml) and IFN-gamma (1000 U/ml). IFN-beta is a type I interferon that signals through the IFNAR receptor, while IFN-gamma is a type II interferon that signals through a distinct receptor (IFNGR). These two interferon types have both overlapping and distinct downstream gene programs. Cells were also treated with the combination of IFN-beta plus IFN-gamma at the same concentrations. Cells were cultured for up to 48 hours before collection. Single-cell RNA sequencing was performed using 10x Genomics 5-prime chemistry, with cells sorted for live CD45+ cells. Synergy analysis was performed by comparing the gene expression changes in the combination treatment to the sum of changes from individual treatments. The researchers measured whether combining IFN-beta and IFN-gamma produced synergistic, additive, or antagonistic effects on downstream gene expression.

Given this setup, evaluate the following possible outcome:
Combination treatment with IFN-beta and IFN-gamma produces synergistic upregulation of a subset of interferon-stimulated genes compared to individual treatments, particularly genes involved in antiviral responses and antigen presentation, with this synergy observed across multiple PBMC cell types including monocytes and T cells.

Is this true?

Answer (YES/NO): NO